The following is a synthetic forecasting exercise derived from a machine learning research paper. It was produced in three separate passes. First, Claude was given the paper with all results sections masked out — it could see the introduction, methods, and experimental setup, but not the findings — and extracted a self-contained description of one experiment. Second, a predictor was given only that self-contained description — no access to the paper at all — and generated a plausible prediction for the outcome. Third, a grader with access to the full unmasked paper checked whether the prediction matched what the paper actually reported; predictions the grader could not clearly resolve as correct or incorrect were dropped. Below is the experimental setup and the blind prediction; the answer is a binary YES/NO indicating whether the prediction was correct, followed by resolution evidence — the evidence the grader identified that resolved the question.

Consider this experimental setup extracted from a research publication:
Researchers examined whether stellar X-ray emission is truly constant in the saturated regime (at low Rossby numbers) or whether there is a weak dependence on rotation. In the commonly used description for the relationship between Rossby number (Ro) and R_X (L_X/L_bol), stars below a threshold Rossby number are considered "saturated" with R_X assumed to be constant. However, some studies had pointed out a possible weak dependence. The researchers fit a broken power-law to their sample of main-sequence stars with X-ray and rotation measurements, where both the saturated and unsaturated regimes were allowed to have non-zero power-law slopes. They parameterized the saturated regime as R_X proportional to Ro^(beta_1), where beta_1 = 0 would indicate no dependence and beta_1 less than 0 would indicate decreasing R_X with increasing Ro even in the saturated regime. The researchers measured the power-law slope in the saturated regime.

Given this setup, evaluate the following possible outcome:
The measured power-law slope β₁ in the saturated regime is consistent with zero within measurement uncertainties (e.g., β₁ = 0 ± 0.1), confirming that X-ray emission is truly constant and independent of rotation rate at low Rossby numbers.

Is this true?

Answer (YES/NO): NO